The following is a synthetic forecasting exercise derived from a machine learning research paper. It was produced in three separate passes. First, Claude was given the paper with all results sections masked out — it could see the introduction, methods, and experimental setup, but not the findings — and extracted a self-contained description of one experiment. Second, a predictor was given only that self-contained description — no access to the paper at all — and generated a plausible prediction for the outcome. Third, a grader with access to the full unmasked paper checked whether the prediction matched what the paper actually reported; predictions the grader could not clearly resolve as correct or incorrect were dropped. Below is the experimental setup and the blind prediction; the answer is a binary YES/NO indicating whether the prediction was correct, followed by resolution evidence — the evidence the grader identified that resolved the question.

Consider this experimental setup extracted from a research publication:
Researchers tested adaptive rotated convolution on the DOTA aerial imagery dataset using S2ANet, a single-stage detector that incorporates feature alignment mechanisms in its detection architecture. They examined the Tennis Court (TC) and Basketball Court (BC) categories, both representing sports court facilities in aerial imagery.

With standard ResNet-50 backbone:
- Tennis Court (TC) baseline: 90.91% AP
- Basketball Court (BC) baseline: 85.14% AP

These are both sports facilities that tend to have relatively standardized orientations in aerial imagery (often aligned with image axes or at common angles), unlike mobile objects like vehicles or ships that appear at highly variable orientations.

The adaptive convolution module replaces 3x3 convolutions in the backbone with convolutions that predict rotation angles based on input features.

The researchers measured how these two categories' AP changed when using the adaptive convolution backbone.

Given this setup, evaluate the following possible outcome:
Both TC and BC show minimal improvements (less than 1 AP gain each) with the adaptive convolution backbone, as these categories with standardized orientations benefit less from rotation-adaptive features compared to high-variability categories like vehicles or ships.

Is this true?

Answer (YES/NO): NO